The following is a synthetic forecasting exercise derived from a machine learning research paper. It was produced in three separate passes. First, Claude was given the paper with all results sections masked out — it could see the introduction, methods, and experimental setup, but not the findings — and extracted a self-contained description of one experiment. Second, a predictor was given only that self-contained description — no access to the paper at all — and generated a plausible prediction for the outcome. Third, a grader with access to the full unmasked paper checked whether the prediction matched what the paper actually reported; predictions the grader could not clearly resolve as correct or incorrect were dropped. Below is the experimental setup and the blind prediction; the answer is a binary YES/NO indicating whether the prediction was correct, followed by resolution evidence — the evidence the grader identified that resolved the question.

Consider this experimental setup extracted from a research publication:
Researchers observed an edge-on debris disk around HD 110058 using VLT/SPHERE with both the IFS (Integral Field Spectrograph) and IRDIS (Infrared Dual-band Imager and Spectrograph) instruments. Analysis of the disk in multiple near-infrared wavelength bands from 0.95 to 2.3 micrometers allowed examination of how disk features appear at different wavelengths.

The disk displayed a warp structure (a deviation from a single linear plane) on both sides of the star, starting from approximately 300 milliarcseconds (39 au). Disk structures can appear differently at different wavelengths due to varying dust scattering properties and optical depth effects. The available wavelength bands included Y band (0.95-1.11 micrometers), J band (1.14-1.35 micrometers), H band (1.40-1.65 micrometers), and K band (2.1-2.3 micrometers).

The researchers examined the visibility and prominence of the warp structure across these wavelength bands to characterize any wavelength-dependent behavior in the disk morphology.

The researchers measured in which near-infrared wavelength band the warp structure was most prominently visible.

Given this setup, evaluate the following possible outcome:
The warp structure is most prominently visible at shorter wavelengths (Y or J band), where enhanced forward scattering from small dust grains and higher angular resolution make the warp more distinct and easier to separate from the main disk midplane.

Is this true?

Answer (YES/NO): YES